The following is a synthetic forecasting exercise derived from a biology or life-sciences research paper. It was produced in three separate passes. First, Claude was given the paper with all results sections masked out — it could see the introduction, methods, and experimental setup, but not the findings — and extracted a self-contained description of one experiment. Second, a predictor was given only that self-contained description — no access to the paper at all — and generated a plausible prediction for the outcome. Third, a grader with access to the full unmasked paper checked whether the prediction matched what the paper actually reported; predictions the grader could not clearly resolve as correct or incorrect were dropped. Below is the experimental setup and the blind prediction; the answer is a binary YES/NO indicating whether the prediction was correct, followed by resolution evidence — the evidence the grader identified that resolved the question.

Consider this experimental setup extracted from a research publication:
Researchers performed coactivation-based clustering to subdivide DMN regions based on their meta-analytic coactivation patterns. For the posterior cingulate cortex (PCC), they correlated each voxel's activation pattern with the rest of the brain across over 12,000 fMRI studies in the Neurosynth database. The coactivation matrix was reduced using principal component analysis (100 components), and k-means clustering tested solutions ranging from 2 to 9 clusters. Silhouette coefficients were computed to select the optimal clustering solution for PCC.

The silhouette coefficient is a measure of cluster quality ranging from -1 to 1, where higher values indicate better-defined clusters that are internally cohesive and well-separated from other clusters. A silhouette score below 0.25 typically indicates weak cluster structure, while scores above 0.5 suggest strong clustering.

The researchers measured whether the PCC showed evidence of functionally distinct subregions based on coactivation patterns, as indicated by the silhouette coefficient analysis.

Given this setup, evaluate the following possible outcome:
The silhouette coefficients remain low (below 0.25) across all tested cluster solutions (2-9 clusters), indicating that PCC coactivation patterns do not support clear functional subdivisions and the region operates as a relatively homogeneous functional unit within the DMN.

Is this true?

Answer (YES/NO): NO